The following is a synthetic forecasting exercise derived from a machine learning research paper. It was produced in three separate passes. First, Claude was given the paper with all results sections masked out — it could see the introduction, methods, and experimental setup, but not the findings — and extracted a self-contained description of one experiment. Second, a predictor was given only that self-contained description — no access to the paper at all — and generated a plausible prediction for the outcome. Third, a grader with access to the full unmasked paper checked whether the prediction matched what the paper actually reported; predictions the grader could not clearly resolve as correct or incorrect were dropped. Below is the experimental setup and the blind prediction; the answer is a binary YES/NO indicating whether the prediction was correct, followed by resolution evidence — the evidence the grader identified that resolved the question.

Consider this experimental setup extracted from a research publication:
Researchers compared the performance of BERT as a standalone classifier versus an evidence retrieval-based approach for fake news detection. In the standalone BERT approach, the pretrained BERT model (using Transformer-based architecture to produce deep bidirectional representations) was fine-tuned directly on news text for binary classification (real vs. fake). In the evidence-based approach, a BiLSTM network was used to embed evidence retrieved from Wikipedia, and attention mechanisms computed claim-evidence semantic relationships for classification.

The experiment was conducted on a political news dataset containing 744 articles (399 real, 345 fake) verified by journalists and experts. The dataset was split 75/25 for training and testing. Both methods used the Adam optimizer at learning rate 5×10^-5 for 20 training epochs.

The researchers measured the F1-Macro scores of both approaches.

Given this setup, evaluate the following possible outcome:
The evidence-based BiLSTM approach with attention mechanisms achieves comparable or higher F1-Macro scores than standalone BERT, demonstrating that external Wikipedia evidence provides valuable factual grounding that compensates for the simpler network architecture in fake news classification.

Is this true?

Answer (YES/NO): YES